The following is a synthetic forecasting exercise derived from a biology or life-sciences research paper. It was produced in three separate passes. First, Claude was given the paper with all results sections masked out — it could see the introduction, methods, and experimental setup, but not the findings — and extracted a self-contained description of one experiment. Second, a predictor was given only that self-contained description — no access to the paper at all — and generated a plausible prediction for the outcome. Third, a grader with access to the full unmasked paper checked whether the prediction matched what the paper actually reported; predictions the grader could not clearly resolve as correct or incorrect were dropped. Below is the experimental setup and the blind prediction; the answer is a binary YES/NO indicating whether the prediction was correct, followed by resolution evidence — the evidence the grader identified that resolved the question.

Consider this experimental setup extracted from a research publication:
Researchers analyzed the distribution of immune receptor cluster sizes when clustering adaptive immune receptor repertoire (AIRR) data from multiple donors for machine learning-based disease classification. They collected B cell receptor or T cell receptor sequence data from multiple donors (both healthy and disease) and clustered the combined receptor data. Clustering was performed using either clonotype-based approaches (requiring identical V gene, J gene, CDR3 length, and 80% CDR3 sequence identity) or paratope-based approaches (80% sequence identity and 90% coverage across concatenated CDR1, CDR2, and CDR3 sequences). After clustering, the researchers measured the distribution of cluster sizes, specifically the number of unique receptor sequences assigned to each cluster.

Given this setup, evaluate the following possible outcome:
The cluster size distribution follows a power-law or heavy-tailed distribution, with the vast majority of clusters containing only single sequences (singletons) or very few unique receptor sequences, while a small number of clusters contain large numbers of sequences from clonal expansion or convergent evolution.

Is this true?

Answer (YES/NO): YES